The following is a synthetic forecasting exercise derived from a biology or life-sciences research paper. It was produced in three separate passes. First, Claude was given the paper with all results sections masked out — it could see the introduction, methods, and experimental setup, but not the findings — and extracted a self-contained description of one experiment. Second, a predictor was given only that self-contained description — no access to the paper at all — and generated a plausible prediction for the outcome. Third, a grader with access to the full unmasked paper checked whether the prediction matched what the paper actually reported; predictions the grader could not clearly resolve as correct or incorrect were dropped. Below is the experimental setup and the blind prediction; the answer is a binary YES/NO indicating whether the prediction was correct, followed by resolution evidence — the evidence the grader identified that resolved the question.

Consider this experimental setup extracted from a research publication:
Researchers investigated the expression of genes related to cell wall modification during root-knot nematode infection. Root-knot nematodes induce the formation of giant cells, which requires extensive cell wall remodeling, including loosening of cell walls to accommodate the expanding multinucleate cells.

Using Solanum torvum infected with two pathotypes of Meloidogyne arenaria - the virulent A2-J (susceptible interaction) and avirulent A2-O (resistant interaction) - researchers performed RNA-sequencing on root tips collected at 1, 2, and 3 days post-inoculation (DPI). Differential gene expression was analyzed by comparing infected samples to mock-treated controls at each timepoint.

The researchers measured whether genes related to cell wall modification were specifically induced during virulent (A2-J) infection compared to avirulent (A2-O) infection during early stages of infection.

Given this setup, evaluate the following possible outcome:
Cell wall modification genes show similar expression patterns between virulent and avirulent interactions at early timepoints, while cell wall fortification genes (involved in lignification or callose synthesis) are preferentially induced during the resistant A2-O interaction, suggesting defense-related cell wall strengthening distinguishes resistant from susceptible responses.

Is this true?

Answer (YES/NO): NO